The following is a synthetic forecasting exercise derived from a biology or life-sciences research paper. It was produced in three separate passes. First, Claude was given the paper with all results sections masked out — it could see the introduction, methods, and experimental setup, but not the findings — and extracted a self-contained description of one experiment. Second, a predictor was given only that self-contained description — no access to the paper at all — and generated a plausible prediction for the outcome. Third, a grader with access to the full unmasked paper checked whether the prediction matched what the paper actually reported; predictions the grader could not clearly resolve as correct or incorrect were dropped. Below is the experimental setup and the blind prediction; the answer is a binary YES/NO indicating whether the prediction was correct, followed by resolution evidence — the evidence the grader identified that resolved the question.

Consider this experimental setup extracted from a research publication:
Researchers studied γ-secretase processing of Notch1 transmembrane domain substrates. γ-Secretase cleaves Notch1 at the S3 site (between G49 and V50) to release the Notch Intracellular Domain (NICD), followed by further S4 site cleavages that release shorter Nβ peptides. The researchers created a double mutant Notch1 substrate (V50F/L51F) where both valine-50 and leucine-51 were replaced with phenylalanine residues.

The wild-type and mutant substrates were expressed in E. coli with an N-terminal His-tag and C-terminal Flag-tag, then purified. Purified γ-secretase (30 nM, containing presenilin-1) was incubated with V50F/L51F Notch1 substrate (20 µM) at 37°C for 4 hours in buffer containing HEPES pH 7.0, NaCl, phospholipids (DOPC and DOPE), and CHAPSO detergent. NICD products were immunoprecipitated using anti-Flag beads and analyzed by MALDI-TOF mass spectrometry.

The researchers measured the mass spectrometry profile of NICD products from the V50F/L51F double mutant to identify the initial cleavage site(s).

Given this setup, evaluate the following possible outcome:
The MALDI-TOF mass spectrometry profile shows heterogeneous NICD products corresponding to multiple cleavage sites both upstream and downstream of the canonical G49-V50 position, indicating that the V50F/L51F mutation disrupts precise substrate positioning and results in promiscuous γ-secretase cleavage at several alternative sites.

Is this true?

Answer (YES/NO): YES